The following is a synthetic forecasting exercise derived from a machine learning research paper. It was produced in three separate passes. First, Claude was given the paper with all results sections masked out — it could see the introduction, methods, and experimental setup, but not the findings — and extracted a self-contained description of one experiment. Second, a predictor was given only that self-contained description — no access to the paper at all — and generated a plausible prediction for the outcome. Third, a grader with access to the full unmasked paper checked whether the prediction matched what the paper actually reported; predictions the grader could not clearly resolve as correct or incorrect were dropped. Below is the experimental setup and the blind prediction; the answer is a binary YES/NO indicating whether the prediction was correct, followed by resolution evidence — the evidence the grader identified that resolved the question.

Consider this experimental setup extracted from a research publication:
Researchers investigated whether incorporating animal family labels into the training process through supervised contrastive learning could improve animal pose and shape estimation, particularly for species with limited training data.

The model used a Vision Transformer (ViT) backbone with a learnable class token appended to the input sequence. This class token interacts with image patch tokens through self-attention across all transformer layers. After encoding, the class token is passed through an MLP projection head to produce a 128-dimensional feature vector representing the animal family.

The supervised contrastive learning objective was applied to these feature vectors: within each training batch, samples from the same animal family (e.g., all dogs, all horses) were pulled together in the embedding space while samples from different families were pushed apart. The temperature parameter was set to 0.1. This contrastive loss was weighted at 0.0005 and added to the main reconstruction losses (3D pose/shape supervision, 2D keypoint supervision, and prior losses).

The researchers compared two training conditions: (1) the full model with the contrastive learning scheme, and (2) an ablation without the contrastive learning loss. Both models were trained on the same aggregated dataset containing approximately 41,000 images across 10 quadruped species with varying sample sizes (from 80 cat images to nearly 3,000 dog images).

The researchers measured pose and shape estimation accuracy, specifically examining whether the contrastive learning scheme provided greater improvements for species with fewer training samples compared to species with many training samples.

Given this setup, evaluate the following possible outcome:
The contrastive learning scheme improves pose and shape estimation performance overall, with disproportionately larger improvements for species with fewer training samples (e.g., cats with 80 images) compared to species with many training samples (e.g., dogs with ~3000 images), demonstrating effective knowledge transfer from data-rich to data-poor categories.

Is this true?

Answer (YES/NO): YES